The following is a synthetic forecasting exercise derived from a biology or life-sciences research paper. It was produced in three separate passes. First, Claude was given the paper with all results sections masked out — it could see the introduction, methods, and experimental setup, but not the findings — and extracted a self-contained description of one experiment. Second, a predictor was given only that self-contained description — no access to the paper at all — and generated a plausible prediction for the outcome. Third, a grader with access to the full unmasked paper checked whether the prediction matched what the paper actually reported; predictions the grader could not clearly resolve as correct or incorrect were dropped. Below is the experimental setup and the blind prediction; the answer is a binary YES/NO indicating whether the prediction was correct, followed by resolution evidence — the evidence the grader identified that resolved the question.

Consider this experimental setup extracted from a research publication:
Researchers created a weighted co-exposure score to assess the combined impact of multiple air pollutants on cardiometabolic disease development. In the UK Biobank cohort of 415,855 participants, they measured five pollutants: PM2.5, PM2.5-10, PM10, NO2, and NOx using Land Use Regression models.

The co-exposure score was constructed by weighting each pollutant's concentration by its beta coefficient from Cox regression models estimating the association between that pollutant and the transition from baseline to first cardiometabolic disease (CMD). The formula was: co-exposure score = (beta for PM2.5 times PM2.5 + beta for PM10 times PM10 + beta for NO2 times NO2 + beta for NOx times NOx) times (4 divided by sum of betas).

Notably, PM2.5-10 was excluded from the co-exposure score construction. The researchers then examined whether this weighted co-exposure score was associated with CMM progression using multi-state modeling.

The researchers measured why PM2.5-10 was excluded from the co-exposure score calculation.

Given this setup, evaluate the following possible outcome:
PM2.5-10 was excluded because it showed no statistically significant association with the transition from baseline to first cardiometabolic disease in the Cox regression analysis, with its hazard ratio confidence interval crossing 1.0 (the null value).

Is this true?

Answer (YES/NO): YES